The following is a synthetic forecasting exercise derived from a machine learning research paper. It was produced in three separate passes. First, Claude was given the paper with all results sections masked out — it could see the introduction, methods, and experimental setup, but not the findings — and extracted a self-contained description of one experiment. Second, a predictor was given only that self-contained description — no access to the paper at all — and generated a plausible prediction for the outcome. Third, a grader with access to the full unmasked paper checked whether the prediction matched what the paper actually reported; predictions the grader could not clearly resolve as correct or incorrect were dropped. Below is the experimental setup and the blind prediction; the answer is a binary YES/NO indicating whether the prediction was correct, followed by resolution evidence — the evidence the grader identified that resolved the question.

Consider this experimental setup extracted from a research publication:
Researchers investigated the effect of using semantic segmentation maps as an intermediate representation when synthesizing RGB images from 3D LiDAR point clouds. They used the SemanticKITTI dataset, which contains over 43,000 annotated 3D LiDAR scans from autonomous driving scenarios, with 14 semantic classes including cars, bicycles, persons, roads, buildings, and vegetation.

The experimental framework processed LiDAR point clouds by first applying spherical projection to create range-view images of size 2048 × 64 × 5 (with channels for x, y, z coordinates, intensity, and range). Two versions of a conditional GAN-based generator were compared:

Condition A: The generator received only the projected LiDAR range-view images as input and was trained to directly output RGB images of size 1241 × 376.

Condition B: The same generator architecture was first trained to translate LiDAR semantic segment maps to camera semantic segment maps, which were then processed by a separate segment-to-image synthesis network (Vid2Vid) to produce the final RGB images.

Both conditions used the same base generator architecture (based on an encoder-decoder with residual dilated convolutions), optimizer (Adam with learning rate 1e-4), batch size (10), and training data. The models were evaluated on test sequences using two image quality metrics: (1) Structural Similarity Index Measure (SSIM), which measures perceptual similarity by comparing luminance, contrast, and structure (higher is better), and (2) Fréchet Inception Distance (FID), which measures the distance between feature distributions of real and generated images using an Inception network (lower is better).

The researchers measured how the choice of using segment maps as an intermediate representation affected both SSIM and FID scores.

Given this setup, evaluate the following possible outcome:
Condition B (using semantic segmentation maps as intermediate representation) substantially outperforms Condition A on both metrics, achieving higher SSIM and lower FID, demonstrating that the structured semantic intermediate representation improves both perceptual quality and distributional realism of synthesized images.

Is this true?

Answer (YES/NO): NO